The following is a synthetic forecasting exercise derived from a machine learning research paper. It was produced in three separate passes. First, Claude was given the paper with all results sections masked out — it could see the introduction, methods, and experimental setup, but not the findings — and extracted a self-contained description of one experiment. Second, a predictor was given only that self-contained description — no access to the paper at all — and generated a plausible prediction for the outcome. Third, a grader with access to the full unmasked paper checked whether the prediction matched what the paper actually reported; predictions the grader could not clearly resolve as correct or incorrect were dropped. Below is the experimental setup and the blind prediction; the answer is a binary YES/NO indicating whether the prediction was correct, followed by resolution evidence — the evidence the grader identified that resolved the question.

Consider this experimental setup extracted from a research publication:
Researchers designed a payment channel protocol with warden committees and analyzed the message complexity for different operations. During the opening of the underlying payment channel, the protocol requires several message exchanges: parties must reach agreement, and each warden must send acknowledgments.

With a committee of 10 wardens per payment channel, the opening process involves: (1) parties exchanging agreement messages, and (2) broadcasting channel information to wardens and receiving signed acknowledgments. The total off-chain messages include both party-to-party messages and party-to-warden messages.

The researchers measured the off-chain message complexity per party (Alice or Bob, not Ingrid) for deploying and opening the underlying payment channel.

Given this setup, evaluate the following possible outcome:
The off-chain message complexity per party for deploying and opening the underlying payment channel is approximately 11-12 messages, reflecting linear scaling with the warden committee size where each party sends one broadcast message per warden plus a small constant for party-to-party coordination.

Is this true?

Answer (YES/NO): YES